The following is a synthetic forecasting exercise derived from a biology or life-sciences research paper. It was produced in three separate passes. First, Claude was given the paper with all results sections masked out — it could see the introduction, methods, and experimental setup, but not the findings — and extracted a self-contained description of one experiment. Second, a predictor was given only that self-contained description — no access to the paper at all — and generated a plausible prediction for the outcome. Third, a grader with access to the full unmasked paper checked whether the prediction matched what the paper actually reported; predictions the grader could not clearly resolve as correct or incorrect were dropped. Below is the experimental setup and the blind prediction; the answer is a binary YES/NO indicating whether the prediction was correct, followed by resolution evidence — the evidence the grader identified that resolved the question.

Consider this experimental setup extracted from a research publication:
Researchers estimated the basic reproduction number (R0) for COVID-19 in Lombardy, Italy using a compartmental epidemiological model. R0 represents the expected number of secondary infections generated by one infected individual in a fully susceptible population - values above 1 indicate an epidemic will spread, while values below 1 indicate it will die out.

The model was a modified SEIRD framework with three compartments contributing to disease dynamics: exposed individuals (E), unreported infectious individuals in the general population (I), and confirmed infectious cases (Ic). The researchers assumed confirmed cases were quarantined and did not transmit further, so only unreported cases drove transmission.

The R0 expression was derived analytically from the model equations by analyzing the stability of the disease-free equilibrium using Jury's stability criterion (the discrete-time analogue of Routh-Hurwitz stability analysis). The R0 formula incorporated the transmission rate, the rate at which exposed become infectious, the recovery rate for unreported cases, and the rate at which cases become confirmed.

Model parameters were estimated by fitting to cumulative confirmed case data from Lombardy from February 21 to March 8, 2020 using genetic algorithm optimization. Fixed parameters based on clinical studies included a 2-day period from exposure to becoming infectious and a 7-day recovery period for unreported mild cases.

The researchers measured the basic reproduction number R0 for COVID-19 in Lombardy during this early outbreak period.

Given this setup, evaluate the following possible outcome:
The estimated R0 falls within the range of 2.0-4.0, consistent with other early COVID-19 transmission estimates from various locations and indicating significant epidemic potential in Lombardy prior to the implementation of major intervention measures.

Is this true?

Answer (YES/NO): NO